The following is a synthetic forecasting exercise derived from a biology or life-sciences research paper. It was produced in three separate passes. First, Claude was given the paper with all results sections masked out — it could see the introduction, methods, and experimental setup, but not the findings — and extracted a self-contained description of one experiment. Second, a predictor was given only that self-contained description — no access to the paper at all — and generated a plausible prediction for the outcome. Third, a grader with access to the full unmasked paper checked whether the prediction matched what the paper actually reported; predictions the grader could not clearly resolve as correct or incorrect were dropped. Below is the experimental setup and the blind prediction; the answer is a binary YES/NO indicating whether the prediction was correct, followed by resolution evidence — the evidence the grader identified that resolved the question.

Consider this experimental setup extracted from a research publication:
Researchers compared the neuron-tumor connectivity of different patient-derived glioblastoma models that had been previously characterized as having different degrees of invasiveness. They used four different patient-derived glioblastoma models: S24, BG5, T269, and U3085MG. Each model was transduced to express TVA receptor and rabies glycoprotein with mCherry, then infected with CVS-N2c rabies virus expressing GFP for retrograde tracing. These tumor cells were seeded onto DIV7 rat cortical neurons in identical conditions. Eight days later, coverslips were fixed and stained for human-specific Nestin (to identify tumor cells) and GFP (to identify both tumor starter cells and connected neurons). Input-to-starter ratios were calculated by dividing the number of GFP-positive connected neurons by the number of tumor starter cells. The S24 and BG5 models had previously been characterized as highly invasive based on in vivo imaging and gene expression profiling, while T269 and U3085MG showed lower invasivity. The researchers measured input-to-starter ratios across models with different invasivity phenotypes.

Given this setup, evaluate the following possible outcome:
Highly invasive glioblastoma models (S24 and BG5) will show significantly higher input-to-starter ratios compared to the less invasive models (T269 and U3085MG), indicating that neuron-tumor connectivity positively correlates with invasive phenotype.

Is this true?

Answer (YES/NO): NO